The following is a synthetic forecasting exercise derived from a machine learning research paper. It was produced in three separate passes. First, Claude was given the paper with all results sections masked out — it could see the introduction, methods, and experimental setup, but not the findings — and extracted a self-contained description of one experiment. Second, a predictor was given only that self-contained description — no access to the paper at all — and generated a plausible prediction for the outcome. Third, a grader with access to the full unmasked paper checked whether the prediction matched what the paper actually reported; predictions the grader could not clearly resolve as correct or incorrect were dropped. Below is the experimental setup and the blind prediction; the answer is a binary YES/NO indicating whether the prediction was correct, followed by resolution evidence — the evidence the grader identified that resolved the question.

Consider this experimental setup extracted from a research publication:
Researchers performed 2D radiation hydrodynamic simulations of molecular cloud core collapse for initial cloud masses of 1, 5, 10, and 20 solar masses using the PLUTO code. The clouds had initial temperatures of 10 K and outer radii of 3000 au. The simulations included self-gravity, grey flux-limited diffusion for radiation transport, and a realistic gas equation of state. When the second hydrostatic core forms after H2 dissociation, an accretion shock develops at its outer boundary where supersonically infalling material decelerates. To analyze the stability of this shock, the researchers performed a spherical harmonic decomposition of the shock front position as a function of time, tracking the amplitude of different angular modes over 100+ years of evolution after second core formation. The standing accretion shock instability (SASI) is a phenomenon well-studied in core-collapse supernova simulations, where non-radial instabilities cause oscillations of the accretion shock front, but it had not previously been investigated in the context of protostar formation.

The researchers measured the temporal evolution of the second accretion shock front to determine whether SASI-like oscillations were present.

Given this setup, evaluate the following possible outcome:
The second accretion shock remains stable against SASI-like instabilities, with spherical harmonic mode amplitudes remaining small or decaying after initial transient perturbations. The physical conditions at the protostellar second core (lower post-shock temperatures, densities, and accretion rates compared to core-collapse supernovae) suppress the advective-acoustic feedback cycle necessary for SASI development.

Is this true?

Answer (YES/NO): NO